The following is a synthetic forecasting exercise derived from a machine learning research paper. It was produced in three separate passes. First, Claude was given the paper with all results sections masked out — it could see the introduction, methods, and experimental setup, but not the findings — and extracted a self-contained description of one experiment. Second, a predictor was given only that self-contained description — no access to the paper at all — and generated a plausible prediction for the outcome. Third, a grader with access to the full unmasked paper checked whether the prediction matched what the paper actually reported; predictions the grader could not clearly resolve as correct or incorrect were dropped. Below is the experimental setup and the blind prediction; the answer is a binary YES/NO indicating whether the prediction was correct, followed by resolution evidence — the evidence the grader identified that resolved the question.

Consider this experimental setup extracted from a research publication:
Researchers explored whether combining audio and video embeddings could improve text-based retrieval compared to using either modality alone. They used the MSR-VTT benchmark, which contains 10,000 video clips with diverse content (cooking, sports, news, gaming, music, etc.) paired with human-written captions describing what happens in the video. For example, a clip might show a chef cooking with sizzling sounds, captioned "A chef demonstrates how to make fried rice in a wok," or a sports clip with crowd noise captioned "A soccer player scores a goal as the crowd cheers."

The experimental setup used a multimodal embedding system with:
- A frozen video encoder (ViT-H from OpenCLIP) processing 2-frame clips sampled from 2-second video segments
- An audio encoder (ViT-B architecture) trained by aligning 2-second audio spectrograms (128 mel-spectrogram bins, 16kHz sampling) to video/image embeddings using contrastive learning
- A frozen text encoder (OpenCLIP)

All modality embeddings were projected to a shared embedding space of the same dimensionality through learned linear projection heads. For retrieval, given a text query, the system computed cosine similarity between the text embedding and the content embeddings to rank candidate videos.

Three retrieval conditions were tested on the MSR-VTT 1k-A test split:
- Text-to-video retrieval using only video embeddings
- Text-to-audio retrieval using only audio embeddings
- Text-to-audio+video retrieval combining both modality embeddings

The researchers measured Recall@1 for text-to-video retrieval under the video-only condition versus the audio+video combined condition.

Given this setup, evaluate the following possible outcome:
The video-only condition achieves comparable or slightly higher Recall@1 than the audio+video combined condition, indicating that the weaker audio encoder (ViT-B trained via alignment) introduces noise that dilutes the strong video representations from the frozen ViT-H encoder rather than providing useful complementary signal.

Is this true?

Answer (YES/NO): NO